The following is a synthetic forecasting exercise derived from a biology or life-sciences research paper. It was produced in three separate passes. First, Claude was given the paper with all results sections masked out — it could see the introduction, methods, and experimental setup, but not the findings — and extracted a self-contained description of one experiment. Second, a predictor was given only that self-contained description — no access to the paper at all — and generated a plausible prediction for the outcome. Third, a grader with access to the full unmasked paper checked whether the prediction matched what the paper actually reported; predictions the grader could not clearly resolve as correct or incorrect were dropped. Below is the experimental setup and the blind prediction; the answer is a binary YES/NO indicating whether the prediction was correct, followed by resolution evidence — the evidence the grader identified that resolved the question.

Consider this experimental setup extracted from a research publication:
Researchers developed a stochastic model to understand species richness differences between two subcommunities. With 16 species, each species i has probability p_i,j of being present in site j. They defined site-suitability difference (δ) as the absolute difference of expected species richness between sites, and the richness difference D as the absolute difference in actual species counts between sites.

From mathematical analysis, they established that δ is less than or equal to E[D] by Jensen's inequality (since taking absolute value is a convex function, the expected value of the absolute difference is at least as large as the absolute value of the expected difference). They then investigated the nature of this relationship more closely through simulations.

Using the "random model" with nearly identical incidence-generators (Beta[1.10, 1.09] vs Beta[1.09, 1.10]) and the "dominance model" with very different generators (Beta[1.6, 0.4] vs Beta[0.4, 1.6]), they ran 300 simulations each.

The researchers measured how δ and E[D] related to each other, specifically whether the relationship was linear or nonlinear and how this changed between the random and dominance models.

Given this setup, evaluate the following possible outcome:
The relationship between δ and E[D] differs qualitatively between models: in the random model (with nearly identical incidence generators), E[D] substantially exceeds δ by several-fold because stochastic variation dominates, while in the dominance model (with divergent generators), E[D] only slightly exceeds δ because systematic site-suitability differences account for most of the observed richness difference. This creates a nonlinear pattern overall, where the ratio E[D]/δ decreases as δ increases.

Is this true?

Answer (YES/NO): NO